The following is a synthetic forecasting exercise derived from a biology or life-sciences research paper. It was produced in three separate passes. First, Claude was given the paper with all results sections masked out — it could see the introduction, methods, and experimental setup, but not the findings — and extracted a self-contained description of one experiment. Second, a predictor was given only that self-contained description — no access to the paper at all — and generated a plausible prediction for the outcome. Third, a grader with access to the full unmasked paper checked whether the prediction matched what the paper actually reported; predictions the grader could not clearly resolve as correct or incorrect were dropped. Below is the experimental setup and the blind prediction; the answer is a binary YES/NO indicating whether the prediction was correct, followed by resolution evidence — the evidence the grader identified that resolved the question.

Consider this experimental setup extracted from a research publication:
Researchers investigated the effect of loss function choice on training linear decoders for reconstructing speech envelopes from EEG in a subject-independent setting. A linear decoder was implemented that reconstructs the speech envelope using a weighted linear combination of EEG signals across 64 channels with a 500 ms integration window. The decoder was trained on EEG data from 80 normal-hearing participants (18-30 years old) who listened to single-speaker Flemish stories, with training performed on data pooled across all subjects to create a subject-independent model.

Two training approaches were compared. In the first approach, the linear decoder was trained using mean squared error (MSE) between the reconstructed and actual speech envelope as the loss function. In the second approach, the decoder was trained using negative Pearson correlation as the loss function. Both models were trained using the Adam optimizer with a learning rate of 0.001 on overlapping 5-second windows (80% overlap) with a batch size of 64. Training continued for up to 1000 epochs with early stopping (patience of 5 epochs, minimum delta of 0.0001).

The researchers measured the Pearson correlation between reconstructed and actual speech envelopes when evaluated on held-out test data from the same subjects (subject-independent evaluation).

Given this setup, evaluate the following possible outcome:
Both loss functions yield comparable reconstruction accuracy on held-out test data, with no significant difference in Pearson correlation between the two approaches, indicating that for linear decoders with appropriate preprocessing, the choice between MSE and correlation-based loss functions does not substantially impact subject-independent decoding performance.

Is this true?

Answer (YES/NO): NO